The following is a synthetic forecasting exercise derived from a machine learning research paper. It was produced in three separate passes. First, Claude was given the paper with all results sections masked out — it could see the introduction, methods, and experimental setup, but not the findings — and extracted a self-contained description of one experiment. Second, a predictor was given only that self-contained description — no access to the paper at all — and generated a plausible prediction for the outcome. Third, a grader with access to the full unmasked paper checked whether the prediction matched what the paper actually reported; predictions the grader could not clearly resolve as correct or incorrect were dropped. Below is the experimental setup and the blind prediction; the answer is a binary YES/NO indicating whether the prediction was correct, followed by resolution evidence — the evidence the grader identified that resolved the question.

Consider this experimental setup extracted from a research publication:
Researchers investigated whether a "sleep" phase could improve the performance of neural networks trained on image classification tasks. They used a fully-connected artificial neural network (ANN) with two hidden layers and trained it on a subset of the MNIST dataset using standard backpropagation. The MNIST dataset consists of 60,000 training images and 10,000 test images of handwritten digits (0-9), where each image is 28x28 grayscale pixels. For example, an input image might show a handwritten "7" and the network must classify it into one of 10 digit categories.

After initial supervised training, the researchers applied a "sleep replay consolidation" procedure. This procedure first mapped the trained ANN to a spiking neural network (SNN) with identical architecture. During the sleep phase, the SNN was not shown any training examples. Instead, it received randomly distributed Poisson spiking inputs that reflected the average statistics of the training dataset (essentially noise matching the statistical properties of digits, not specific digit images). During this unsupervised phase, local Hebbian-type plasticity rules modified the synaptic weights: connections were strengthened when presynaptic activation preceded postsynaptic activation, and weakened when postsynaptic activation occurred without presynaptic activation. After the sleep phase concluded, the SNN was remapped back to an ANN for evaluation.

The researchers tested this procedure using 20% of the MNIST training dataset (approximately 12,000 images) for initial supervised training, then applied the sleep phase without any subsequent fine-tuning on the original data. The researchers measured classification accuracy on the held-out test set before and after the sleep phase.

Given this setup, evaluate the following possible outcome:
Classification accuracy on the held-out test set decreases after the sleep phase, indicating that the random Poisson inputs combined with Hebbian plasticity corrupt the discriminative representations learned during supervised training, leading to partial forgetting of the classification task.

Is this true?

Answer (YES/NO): YES